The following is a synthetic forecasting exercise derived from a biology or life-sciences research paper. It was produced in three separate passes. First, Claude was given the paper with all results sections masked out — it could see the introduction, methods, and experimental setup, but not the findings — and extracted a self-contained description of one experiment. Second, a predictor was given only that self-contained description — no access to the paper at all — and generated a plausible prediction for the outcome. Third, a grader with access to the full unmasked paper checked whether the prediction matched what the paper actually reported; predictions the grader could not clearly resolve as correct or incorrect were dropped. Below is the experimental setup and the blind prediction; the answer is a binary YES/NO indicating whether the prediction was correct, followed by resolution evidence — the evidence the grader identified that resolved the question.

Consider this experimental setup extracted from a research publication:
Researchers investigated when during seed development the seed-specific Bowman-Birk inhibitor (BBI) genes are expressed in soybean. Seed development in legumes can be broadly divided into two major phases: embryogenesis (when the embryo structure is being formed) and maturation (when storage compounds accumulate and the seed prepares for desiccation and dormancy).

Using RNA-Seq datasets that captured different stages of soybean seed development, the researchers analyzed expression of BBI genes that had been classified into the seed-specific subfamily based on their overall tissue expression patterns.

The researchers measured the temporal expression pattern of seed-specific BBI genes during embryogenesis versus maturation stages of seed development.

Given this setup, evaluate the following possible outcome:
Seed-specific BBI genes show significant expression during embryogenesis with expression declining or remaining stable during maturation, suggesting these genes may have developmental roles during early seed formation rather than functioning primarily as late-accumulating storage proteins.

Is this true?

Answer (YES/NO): NO